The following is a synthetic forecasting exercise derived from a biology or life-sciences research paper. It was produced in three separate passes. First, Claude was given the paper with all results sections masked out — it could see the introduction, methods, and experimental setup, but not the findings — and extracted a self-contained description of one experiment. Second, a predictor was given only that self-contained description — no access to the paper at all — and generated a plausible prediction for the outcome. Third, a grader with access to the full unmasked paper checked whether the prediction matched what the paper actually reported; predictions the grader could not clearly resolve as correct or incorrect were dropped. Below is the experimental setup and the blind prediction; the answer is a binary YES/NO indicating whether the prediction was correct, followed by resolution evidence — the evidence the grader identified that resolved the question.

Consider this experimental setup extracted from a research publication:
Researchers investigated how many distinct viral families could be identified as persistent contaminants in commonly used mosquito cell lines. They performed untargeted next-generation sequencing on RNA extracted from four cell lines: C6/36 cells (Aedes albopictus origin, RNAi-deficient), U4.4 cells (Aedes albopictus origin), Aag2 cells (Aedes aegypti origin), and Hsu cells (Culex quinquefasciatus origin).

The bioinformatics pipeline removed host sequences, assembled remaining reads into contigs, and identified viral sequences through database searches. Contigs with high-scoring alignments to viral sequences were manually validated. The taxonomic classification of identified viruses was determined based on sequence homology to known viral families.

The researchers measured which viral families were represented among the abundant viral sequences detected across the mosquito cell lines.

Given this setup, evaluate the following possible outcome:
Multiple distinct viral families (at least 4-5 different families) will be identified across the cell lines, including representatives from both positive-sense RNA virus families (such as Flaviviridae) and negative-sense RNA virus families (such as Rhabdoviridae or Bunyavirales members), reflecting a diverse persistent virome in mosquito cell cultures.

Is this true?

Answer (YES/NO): YES